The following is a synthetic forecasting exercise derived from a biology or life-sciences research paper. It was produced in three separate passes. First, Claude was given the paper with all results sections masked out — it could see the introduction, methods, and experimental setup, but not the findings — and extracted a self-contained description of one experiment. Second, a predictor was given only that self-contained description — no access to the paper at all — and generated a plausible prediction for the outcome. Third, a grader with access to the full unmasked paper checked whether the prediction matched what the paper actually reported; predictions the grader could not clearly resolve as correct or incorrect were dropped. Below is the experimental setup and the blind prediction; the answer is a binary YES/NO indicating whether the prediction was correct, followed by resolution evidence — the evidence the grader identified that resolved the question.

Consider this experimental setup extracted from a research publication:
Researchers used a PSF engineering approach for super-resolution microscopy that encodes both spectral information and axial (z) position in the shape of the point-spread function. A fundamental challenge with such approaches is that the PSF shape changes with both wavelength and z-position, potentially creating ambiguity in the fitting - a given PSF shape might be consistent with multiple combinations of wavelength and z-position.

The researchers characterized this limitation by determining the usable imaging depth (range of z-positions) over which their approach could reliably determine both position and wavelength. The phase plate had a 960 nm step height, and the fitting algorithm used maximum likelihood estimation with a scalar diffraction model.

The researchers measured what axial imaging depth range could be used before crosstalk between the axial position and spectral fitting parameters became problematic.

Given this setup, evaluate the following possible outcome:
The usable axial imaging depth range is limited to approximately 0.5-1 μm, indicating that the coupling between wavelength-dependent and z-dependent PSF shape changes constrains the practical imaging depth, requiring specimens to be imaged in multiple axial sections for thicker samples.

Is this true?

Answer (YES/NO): YES